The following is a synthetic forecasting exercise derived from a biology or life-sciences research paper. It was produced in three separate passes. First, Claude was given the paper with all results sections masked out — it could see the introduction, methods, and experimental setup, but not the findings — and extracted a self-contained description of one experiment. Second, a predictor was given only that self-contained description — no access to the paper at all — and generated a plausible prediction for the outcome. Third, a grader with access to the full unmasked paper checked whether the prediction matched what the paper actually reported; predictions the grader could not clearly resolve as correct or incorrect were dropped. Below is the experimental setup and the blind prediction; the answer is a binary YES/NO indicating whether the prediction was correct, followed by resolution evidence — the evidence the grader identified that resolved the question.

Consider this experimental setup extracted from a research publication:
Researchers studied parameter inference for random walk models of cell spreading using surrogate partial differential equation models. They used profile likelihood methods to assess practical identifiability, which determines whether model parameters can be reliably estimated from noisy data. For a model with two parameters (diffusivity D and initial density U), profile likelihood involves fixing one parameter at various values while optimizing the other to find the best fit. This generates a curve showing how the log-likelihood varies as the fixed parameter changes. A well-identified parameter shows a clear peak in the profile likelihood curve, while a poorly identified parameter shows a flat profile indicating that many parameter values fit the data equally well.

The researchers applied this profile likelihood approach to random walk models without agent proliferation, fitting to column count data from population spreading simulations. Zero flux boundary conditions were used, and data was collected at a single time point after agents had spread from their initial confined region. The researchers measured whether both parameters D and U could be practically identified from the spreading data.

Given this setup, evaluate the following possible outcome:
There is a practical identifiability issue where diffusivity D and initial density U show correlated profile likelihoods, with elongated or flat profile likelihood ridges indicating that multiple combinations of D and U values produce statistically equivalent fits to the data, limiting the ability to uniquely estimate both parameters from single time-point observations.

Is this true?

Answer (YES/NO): NO